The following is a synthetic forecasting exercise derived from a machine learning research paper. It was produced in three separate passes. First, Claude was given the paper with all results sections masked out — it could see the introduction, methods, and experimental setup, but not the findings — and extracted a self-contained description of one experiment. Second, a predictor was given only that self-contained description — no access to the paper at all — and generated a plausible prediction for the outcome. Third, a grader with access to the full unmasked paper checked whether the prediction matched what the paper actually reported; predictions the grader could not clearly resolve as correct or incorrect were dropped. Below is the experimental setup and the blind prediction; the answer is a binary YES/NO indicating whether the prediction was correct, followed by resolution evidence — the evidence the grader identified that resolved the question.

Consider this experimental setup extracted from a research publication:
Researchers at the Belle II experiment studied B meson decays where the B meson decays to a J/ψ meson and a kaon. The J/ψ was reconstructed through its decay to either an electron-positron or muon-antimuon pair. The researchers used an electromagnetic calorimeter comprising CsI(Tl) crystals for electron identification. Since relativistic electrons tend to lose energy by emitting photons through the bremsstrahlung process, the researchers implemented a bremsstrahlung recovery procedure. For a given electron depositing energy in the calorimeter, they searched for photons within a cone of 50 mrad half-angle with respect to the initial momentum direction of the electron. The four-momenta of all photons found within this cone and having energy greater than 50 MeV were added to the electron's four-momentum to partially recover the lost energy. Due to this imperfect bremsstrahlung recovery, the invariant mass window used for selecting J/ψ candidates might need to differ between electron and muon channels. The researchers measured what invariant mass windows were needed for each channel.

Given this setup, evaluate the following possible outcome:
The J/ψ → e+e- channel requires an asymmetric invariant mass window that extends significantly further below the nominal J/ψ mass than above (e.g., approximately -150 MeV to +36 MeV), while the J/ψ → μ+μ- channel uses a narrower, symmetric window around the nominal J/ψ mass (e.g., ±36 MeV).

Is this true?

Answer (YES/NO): NO